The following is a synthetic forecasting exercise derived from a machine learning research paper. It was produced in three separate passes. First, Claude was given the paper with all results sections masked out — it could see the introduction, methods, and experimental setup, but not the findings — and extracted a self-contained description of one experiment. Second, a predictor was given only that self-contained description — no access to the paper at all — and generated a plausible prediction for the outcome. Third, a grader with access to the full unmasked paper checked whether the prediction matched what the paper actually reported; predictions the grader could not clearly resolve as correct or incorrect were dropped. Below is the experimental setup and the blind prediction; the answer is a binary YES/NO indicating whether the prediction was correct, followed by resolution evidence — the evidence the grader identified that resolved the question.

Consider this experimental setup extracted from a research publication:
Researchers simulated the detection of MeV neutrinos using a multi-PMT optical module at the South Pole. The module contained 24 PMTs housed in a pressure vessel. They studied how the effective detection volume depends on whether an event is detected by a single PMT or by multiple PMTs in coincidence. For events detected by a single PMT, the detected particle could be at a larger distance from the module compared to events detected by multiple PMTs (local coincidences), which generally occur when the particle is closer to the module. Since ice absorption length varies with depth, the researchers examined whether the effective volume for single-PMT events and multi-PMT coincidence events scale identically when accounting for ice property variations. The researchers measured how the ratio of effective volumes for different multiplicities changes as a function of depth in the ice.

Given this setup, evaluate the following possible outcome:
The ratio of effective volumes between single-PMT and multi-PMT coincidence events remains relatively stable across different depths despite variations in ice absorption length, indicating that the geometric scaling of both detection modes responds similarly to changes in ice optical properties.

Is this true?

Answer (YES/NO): NO